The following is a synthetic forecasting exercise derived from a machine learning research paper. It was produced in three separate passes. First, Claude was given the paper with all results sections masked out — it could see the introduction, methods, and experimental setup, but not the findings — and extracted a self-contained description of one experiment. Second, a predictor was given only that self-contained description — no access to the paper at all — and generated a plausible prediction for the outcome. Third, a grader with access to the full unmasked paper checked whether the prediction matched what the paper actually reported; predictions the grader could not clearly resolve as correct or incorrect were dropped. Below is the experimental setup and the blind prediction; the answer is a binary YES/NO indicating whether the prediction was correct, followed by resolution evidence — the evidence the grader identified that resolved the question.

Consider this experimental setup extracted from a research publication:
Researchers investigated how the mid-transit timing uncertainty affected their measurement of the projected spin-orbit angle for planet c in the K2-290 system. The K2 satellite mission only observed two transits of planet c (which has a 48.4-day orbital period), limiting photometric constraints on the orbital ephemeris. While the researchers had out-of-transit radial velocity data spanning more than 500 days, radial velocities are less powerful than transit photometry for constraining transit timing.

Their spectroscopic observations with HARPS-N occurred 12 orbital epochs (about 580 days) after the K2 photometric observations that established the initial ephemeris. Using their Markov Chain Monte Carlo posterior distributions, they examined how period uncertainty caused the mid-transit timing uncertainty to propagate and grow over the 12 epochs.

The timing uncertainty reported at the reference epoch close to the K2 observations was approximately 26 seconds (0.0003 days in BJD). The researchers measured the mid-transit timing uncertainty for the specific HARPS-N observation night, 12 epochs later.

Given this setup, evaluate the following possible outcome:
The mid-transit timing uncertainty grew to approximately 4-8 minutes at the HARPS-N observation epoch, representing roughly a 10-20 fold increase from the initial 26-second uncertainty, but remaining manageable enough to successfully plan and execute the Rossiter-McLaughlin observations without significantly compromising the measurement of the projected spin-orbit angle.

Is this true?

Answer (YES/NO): NO